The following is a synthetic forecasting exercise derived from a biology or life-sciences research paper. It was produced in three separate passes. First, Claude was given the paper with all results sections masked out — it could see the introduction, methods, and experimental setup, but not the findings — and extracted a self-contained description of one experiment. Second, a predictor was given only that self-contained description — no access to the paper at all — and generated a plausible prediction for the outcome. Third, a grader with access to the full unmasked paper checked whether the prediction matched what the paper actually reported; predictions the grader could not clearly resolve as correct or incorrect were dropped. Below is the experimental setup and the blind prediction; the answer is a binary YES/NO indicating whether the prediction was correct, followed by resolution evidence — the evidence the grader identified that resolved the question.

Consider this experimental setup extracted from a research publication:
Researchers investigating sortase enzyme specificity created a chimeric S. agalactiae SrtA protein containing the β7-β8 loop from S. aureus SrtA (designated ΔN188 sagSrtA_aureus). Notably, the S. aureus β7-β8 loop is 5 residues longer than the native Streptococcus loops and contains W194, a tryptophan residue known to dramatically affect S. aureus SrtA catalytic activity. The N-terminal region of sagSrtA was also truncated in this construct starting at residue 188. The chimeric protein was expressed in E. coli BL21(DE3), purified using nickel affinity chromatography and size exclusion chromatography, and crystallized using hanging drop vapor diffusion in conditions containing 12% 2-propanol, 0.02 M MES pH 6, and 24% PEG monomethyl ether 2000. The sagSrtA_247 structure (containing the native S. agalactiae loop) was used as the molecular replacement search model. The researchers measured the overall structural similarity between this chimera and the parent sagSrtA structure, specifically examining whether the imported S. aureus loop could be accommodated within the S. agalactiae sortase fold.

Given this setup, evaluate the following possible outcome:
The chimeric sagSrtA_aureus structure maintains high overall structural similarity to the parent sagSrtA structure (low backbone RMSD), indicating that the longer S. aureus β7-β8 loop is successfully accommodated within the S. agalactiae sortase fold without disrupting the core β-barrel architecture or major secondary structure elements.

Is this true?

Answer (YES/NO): YES